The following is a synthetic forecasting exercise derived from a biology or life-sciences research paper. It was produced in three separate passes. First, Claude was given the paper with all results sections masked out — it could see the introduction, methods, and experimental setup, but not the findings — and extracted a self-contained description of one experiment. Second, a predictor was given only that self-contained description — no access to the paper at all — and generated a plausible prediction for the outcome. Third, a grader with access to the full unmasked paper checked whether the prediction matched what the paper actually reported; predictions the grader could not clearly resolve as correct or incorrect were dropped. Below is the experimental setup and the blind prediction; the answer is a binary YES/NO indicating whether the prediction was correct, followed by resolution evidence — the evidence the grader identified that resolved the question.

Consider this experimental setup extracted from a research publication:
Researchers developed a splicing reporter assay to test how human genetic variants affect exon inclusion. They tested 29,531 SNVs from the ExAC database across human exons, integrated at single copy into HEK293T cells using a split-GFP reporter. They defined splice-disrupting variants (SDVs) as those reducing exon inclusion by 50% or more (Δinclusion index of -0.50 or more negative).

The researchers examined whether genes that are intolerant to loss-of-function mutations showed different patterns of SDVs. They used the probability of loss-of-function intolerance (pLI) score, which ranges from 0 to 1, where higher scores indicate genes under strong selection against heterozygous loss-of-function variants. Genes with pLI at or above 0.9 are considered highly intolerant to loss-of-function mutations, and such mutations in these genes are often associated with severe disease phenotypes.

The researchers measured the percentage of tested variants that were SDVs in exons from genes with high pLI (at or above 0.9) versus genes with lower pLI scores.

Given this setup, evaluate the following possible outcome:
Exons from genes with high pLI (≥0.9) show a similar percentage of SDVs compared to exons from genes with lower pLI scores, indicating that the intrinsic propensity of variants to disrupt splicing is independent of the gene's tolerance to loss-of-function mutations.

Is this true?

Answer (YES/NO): NO